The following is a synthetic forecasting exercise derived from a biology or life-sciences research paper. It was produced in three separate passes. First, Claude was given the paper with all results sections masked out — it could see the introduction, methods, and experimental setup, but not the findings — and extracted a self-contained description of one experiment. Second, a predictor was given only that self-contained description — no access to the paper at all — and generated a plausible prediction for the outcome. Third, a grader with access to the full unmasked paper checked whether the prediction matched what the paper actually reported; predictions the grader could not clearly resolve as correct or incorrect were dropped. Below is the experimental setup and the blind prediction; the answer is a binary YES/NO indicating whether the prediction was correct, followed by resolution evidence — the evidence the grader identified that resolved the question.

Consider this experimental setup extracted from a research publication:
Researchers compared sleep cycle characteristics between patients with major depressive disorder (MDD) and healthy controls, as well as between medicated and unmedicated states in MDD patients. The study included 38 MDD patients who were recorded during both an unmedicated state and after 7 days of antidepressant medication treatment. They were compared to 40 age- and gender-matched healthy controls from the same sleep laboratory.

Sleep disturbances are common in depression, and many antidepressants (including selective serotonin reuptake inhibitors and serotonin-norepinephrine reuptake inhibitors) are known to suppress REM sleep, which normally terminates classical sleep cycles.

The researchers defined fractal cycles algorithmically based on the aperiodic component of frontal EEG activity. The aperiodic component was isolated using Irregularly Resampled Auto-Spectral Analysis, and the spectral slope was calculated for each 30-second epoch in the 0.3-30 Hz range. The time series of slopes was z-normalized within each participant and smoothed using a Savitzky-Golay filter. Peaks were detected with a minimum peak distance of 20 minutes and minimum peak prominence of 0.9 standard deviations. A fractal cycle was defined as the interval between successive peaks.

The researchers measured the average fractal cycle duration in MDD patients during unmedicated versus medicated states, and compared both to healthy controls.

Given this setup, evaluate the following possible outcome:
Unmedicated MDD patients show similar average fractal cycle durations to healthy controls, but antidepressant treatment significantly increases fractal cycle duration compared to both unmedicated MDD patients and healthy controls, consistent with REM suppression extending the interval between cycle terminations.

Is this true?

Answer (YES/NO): YES